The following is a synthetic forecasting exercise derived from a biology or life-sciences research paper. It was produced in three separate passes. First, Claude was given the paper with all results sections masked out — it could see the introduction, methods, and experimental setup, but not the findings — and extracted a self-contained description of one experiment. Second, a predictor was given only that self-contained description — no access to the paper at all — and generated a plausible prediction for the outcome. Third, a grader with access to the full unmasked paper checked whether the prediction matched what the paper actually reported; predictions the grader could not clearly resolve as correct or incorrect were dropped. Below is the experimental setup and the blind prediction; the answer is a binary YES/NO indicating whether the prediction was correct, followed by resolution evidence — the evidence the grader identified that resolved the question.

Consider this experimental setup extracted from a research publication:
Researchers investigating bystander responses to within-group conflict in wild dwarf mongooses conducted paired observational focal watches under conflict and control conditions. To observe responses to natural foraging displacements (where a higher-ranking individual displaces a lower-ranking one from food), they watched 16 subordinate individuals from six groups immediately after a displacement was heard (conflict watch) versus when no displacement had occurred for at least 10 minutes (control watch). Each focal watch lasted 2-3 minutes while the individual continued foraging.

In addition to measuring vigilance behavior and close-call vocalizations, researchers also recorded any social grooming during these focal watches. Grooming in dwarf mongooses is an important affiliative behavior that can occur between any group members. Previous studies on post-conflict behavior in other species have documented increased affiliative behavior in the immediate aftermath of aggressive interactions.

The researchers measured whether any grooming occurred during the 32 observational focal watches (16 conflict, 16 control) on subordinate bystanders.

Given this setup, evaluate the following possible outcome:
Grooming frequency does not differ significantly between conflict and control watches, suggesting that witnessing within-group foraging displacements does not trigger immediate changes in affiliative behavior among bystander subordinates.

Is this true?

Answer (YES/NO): YES